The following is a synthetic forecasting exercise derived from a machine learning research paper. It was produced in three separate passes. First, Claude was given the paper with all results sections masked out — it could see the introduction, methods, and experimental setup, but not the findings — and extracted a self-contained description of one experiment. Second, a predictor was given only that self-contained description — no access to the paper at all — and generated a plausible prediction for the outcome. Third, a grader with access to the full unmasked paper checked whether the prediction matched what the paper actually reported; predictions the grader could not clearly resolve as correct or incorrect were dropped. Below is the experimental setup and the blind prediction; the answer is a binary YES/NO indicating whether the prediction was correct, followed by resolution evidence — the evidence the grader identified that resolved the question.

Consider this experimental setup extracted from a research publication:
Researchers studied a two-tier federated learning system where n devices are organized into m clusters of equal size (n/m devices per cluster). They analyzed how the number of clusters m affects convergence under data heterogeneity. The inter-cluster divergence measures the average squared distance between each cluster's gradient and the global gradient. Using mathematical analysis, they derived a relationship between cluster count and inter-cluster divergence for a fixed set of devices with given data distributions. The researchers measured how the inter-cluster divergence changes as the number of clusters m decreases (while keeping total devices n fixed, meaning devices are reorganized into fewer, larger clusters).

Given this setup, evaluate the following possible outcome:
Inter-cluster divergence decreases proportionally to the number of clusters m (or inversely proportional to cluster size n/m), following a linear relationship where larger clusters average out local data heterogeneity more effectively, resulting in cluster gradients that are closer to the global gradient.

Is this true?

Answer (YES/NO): NO